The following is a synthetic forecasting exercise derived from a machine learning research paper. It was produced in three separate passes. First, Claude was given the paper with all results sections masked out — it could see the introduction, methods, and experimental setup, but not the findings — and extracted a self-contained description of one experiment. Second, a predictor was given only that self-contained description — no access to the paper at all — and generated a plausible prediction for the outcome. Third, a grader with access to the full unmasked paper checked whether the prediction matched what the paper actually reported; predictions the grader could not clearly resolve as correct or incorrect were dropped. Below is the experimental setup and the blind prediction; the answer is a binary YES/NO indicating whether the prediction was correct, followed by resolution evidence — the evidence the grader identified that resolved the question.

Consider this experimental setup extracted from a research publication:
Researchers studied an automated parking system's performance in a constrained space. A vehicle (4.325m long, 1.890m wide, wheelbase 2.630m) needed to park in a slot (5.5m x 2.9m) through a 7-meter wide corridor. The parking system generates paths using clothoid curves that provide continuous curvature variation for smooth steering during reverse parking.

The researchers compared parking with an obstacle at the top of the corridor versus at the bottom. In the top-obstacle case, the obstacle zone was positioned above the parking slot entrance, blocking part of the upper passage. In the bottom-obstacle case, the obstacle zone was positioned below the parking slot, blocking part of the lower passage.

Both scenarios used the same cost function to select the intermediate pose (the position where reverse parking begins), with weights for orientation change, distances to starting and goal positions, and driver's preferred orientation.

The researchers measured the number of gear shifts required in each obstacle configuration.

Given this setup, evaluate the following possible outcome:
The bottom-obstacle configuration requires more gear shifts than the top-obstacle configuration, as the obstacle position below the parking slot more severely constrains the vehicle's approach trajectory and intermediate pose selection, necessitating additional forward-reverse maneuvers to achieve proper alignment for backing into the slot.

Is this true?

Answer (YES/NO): NO